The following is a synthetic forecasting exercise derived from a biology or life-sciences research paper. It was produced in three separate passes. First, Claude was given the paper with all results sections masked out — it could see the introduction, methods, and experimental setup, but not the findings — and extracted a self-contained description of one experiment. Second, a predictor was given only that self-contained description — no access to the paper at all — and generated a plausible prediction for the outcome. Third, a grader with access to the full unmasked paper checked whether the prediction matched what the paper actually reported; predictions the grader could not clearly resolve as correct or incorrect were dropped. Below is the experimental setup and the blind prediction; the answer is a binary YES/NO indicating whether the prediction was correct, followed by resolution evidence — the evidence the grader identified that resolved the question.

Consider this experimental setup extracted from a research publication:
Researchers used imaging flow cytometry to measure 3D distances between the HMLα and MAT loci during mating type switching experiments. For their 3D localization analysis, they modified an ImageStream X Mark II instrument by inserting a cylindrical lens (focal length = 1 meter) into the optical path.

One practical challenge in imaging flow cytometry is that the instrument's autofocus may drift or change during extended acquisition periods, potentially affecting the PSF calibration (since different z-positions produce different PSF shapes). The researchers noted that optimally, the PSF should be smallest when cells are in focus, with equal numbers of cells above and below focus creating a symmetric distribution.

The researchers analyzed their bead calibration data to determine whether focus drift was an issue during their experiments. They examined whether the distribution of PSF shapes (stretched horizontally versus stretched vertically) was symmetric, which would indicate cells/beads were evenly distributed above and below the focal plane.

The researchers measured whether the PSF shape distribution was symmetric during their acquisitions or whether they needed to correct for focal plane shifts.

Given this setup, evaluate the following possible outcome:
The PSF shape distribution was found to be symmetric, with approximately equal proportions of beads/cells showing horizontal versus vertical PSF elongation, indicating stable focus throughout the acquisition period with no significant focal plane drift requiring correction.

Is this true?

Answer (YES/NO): NO